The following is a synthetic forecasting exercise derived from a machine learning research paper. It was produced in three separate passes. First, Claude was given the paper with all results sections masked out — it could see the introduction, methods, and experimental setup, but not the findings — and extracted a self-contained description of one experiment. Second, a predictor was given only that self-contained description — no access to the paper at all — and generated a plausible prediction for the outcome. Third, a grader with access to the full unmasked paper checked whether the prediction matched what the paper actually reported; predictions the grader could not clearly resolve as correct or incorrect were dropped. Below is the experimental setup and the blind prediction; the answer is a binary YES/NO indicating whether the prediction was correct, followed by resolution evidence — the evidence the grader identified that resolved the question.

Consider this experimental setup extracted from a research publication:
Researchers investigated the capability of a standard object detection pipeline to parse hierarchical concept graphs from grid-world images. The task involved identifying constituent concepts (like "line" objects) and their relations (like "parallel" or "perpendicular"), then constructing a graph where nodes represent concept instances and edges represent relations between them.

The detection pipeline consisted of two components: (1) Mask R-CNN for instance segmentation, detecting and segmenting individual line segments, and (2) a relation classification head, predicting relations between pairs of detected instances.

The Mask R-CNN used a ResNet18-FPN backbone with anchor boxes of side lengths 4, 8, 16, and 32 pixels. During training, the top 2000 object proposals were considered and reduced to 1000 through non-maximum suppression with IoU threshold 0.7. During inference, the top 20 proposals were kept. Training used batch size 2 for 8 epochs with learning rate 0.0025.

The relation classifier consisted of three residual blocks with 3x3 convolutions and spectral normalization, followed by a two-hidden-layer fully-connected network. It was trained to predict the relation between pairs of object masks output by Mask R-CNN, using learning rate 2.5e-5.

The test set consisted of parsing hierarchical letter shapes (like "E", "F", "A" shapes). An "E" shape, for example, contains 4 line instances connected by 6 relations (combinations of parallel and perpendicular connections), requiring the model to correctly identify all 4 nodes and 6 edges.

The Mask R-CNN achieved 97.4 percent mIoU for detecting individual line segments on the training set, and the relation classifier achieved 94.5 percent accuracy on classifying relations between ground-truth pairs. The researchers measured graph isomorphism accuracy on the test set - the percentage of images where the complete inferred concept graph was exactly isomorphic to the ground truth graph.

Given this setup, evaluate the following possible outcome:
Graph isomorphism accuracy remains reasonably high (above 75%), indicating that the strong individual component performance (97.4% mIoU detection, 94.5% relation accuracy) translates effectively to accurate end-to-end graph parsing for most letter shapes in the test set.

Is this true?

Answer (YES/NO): NO